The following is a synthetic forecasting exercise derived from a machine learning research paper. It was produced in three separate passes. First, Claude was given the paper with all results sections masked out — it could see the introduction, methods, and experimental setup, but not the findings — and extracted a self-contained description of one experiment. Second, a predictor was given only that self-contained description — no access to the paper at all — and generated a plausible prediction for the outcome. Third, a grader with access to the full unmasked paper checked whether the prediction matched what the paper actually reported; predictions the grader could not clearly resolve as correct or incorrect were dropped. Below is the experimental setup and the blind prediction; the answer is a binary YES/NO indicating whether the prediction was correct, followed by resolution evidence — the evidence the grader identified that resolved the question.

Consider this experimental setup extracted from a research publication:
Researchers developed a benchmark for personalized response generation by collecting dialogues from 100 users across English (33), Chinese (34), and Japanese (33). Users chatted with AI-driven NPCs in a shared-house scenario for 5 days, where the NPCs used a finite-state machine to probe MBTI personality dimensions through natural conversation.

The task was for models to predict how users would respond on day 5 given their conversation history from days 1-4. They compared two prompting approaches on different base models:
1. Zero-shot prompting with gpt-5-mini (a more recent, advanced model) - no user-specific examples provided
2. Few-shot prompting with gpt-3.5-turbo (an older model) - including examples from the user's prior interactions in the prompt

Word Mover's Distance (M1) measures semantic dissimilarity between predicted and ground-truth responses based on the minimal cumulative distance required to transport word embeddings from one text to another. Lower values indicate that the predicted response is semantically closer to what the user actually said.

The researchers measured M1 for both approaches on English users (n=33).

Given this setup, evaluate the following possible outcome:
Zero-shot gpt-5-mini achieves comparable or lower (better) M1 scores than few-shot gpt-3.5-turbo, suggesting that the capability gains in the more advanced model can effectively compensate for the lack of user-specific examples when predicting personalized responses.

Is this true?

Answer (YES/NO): NO